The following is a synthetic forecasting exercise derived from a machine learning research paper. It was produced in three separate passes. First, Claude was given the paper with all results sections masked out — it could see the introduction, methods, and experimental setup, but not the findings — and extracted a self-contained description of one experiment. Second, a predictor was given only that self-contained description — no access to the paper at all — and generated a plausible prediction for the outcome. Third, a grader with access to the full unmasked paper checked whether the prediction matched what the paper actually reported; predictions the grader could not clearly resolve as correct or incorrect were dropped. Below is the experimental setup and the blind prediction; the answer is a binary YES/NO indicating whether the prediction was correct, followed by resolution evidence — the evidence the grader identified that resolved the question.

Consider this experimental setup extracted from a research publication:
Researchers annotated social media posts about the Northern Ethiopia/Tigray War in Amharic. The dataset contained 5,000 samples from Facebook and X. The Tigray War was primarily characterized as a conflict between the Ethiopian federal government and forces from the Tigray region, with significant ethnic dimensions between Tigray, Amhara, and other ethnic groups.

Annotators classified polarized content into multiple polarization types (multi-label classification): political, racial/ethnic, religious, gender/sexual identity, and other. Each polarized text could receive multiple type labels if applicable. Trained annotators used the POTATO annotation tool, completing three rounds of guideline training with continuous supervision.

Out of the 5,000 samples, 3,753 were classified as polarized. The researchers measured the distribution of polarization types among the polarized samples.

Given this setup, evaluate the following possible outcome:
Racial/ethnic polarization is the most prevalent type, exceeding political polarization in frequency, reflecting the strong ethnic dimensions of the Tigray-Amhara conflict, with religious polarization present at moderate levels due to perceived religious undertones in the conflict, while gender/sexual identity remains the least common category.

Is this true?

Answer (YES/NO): NO